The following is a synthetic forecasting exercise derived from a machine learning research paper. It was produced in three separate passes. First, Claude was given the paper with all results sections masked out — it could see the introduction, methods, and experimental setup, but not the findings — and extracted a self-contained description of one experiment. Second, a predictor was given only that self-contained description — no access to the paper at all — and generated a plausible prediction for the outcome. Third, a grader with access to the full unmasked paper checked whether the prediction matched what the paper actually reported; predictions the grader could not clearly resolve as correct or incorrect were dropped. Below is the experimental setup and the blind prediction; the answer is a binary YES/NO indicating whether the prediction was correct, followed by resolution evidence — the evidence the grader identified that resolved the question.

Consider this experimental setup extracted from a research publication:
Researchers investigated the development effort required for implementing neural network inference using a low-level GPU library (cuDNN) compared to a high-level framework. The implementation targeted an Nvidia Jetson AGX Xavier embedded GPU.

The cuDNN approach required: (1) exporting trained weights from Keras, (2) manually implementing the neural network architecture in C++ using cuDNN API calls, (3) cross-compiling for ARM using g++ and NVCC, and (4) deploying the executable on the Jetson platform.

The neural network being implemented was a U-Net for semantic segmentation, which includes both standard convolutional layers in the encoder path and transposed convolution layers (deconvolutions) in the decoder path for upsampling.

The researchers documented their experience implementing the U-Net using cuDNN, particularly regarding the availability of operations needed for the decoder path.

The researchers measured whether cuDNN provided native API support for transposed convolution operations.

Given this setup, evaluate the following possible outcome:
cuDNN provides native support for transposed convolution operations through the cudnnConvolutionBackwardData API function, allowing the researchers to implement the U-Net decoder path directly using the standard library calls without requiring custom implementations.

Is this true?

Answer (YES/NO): NO